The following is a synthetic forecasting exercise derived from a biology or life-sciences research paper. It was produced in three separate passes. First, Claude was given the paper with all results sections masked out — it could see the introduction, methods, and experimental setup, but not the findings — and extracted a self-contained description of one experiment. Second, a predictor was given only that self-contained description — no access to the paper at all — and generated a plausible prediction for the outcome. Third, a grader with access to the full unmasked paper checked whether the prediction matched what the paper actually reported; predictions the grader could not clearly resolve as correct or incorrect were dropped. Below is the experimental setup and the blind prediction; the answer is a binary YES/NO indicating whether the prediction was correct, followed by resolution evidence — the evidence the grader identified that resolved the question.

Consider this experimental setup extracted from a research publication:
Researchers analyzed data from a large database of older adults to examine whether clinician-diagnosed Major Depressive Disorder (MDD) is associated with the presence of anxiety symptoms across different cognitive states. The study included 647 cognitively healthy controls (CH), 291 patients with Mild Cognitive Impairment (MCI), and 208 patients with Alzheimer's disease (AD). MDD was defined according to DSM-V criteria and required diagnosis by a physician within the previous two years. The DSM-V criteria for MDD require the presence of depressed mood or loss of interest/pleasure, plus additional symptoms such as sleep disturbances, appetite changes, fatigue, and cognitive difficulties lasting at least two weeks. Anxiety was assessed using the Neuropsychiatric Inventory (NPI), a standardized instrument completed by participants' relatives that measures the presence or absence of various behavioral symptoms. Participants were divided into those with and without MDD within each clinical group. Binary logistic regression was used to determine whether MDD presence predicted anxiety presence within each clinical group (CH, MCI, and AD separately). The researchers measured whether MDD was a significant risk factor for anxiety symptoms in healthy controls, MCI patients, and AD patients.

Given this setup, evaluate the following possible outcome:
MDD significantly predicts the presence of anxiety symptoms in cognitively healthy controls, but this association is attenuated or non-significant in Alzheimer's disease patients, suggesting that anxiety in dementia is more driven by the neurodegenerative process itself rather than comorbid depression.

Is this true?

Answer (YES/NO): NO